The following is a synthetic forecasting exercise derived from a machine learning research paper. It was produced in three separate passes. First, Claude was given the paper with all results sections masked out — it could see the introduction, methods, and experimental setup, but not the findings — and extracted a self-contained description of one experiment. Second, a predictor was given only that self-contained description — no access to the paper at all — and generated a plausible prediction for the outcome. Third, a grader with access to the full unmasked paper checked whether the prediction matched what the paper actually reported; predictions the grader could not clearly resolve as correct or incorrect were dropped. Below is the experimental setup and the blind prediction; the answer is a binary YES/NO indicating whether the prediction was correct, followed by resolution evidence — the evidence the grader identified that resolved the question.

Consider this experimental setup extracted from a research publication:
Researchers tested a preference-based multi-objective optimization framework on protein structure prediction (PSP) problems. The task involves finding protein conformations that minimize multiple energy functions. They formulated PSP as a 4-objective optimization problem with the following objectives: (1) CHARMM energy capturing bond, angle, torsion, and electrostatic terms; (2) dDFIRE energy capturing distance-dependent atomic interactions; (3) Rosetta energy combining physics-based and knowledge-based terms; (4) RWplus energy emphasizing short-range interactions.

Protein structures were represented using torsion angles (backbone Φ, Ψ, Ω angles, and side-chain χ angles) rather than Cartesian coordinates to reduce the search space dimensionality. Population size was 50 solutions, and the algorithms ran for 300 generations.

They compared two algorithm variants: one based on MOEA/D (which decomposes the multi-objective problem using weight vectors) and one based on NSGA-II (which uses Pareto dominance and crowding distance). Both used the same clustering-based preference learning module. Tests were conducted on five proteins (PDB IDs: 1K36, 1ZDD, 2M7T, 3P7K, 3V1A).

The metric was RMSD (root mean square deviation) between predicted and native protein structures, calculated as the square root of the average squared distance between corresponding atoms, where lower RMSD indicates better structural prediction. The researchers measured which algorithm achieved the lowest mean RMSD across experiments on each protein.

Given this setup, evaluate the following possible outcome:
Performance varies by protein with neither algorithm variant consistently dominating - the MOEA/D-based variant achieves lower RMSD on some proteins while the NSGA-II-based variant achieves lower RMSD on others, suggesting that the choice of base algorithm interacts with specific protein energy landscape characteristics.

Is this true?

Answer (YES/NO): NO